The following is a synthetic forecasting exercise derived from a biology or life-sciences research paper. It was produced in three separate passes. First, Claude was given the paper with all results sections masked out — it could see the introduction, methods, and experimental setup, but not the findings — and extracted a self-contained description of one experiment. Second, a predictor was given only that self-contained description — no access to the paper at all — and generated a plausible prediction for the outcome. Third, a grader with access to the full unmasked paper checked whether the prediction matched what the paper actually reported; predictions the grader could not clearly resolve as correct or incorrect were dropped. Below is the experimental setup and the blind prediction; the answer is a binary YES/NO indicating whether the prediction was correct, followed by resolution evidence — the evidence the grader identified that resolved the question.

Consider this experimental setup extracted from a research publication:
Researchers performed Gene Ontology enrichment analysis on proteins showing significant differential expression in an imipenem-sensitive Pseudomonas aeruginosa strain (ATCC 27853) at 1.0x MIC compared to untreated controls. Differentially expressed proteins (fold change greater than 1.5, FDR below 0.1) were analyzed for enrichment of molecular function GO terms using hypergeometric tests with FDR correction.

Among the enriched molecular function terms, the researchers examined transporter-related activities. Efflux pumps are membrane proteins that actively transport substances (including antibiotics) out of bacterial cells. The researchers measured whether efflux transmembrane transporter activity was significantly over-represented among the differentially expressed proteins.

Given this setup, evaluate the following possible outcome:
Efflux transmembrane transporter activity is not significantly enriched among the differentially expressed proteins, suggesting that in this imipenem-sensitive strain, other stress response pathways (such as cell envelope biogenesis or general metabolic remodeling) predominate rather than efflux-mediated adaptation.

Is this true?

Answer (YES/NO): NO